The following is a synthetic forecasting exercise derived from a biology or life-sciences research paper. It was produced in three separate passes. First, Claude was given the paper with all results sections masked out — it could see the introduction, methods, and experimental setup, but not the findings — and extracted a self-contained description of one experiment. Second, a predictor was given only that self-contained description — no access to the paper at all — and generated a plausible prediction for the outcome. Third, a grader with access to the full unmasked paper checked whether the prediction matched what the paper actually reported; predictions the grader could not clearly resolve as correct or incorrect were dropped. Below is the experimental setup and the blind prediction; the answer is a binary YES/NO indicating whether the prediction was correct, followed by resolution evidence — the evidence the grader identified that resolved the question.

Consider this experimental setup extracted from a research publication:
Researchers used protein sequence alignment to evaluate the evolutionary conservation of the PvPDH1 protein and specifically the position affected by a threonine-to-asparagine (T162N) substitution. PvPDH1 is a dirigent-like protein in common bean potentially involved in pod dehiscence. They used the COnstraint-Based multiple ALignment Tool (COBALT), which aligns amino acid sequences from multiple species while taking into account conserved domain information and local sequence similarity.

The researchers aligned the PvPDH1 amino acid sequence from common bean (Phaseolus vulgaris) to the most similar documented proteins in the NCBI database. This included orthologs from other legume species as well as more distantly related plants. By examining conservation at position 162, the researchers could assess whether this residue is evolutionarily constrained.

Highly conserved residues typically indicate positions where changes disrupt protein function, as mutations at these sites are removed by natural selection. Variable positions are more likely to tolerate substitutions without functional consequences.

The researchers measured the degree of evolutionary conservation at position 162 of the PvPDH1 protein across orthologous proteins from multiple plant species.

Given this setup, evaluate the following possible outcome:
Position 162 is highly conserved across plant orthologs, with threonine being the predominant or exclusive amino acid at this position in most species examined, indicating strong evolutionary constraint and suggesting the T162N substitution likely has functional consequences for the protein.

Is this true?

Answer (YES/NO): YES